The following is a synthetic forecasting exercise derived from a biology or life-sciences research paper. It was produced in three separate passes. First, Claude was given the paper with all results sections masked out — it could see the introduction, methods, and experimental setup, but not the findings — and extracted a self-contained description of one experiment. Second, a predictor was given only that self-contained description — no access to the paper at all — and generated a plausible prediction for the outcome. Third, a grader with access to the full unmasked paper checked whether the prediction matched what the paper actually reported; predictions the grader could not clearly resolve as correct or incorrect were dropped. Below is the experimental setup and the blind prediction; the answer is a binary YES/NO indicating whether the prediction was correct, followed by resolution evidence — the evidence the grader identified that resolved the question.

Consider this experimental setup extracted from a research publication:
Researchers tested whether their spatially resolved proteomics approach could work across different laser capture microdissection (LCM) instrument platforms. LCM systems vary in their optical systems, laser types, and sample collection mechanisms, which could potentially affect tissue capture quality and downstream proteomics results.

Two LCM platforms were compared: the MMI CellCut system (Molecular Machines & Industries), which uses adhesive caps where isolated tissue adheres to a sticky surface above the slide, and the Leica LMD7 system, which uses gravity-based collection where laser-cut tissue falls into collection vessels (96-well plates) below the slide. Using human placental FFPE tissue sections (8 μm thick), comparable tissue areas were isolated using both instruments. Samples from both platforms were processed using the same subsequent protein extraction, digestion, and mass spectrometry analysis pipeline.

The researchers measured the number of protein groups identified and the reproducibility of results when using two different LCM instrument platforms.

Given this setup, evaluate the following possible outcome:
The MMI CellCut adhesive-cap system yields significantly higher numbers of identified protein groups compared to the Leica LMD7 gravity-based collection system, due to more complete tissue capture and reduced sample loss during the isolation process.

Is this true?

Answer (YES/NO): NO